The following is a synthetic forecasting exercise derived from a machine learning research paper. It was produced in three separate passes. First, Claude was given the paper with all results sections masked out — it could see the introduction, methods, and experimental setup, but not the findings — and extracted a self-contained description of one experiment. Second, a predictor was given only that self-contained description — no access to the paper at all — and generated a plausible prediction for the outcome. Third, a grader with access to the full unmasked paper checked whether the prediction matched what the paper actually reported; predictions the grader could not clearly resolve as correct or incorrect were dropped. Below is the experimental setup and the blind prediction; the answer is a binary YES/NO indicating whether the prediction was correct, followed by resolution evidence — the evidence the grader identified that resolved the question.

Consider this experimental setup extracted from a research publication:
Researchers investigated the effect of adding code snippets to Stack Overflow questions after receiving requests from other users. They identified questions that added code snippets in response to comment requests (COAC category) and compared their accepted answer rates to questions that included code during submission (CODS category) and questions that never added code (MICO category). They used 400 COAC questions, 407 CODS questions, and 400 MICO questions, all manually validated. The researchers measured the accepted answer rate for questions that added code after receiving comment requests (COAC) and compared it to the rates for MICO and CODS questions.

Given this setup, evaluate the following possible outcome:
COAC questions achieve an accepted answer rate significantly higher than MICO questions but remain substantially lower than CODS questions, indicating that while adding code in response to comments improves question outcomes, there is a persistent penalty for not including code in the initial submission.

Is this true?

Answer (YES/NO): YES